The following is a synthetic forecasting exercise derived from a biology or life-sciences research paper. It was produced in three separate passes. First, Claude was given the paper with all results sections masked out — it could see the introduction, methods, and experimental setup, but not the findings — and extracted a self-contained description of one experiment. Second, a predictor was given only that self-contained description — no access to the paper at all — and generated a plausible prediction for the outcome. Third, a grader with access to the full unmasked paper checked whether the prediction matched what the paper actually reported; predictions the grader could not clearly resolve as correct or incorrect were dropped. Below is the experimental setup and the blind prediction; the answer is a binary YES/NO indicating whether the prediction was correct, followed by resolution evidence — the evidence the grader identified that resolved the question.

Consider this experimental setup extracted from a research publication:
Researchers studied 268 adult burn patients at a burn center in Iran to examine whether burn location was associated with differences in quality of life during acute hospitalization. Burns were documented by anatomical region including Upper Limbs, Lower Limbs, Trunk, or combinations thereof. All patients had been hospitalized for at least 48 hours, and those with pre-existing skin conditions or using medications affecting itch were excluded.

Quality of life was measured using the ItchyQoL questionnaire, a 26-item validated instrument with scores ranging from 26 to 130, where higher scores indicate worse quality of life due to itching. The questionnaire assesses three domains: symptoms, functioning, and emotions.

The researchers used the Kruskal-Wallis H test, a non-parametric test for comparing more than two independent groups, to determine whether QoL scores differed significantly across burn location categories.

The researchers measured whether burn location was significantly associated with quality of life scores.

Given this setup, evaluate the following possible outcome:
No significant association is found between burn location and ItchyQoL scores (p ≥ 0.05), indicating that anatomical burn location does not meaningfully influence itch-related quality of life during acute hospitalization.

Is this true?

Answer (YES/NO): NO